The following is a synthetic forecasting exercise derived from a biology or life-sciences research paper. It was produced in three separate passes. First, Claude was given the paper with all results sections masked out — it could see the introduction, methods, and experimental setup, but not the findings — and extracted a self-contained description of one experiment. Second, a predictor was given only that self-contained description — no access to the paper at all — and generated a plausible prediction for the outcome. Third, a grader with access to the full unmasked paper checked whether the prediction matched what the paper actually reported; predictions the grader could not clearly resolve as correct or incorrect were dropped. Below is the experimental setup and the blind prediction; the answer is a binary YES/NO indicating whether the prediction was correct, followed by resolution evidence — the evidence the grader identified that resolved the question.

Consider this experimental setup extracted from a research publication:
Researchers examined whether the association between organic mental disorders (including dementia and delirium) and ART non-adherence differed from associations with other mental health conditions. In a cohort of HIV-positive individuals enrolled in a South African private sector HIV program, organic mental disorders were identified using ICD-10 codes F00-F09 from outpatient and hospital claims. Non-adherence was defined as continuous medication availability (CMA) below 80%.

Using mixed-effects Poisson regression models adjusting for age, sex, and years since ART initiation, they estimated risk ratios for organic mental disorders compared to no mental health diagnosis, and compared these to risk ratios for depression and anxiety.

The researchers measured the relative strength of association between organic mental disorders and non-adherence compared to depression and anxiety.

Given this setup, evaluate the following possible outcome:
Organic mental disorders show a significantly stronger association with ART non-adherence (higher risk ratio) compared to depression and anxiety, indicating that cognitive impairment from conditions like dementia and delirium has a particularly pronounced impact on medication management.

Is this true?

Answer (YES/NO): NO